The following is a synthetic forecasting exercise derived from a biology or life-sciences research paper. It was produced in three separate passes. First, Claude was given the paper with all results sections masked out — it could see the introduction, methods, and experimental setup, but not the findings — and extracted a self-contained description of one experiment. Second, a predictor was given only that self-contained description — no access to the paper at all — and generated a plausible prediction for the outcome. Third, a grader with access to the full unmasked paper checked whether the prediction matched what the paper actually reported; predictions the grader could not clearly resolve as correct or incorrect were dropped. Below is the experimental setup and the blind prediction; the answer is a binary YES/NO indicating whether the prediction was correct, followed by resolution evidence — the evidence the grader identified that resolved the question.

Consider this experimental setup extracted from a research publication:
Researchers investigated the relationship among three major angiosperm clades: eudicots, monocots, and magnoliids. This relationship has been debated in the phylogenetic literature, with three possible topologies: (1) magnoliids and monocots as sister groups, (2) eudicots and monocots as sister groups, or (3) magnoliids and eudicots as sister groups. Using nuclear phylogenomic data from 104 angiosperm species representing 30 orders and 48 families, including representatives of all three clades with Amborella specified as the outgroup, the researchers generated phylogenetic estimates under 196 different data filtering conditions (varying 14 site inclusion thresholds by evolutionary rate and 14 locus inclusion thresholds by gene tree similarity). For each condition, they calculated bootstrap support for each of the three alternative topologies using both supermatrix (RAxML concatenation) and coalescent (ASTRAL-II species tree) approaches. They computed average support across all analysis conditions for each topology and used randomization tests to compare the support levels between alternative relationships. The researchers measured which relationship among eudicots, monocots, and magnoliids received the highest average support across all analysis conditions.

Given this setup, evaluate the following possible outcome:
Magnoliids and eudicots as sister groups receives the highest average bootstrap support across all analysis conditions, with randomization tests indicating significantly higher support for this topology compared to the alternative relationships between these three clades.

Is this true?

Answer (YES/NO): NO